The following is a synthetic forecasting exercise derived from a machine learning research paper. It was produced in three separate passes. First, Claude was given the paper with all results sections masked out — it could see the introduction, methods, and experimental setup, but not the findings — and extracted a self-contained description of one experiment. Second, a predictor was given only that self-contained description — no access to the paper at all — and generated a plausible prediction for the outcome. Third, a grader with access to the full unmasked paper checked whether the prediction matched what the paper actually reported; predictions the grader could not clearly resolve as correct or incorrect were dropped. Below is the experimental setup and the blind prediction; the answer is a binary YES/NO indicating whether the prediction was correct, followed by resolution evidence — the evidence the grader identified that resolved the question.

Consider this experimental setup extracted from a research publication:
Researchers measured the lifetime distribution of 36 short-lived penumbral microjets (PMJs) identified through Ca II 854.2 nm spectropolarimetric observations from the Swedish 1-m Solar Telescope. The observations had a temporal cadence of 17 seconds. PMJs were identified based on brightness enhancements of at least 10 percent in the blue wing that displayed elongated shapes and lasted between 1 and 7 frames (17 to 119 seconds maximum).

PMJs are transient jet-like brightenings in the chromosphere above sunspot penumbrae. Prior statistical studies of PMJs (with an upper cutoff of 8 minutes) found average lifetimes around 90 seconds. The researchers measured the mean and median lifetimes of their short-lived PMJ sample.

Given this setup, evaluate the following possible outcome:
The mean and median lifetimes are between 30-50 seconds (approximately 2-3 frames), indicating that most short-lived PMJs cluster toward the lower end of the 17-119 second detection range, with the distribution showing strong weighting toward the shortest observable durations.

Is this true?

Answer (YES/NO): NO